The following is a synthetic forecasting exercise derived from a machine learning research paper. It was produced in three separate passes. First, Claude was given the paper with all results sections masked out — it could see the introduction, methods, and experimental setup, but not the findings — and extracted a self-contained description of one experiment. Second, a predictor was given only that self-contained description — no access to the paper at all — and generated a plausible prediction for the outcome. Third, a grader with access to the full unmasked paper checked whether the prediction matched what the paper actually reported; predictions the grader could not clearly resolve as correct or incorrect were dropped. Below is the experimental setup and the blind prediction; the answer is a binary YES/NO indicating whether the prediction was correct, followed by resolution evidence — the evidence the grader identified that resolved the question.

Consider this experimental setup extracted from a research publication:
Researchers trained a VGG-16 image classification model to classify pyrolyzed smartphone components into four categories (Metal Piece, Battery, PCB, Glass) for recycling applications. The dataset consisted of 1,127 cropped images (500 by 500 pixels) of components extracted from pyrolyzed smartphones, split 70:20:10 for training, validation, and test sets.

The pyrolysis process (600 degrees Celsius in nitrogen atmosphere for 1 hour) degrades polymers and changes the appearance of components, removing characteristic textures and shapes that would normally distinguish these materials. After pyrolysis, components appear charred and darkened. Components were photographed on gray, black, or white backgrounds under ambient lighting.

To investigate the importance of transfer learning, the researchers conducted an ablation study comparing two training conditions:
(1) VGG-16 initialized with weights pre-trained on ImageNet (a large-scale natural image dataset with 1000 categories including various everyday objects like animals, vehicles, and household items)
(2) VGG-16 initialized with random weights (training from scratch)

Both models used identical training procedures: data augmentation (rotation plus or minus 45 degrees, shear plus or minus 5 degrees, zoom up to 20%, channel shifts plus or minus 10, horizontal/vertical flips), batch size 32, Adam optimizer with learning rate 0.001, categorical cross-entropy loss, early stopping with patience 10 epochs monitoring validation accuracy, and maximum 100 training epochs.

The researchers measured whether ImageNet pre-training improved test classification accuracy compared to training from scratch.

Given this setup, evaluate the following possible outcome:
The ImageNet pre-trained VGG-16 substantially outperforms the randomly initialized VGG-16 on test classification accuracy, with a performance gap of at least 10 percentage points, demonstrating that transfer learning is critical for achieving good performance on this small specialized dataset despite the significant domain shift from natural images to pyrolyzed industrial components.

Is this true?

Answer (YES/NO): YES